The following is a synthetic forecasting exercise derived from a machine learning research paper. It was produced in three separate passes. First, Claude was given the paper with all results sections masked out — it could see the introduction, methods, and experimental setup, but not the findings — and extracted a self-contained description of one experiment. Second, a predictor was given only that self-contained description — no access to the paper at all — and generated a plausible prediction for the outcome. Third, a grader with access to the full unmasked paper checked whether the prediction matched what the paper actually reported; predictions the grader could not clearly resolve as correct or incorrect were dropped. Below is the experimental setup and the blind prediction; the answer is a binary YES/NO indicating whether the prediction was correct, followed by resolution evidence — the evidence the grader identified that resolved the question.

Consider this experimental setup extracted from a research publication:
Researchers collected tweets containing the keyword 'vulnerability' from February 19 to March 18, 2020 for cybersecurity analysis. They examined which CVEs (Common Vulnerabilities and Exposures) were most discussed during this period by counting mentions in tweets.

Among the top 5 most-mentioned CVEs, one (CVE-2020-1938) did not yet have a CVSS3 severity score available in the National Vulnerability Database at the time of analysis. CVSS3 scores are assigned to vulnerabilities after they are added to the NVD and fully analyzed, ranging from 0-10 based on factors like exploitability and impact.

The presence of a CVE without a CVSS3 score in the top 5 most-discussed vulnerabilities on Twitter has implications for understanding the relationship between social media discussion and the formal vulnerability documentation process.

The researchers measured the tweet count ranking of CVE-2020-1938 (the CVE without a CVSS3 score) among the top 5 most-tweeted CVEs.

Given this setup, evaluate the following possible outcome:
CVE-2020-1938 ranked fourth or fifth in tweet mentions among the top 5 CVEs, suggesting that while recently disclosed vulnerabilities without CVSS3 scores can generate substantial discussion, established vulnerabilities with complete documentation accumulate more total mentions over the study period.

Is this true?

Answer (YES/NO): NO